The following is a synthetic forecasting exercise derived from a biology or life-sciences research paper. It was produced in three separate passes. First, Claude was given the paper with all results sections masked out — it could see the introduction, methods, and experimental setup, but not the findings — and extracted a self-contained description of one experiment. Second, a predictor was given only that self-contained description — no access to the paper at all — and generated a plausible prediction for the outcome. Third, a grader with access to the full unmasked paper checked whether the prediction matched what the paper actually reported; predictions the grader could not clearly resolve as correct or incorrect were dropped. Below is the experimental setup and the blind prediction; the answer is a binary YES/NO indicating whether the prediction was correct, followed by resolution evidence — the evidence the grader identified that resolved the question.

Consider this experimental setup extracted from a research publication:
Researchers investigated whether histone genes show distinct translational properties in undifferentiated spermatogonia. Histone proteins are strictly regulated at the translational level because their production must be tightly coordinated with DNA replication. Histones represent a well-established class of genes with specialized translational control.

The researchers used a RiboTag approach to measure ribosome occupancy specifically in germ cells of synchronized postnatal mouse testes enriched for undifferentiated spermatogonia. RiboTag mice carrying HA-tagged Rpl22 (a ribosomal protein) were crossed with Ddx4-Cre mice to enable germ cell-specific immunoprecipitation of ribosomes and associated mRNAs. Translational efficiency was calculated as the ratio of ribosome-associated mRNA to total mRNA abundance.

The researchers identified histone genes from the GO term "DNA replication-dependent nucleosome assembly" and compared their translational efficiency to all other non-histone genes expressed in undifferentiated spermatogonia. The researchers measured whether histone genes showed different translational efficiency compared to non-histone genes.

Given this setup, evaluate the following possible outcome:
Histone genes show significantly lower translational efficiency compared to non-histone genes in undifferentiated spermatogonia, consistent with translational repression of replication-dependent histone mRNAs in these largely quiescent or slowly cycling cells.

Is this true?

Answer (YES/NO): YES